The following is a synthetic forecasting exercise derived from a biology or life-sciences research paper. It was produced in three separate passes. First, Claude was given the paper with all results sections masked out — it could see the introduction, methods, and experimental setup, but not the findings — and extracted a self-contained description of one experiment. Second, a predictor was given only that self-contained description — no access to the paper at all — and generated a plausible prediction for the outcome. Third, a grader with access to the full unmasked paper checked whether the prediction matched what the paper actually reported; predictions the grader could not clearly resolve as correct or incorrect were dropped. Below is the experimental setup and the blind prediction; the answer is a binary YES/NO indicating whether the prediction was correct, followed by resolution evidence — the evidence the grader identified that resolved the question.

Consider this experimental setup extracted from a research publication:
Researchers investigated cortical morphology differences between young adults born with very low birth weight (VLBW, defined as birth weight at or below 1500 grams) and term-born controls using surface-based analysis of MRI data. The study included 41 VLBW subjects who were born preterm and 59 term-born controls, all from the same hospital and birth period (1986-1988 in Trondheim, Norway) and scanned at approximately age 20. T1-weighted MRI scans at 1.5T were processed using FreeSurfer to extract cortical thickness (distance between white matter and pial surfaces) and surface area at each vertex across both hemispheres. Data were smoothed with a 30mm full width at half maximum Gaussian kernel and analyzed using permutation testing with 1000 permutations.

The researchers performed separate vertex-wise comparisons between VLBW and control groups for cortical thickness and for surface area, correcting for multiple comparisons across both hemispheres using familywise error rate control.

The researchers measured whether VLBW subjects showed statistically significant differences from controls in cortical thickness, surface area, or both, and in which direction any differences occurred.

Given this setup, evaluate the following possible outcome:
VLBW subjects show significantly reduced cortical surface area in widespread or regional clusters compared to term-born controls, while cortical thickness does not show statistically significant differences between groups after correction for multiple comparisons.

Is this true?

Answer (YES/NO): NO